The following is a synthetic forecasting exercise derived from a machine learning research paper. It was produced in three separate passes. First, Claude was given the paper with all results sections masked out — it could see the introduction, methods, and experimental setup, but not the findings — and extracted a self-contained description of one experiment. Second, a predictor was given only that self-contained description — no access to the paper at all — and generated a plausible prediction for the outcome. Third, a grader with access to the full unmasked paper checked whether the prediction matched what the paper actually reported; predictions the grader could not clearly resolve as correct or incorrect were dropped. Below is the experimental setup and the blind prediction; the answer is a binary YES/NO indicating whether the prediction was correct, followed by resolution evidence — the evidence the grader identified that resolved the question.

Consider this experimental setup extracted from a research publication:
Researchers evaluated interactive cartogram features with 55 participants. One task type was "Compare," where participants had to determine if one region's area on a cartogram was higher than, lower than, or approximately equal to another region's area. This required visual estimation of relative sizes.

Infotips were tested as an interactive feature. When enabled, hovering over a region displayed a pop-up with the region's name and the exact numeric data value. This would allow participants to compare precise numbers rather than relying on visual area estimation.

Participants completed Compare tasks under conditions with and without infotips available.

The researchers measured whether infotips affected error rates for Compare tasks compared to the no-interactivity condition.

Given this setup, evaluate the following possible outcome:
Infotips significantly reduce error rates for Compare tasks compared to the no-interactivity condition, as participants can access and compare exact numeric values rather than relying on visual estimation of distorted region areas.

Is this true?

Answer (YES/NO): NO